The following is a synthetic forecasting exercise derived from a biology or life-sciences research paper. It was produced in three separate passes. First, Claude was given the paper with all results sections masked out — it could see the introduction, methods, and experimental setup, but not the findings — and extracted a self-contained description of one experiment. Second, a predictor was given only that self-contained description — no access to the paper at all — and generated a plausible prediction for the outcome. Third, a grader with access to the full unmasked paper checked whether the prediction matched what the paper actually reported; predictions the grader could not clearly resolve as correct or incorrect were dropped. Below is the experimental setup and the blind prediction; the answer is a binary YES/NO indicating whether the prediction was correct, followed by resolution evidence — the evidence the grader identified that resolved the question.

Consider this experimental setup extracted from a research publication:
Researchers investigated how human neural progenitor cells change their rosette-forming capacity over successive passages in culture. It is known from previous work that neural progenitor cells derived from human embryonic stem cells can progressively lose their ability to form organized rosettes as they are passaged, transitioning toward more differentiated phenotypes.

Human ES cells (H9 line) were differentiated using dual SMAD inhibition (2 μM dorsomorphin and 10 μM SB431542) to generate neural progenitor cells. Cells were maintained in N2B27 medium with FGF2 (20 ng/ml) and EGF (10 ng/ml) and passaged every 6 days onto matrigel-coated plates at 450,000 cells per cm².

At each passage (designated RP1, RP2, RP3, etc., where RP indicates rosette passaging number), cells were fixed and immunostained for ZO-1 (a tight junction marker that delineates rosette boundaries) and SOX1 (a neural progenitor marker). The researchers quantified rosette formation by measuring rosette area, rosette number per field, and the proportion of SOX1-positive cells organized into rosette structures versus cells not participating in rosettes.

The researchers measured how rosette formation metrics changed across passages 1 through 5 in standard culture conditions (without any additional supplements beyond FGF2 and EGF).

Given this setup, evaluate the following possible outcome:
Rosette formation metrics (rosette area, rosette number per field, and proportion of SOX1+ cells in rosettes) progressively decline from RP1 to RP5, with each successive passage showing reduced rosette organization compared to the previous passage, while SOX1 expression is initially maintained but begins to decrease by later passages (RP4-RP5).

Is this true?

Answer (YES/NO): NO